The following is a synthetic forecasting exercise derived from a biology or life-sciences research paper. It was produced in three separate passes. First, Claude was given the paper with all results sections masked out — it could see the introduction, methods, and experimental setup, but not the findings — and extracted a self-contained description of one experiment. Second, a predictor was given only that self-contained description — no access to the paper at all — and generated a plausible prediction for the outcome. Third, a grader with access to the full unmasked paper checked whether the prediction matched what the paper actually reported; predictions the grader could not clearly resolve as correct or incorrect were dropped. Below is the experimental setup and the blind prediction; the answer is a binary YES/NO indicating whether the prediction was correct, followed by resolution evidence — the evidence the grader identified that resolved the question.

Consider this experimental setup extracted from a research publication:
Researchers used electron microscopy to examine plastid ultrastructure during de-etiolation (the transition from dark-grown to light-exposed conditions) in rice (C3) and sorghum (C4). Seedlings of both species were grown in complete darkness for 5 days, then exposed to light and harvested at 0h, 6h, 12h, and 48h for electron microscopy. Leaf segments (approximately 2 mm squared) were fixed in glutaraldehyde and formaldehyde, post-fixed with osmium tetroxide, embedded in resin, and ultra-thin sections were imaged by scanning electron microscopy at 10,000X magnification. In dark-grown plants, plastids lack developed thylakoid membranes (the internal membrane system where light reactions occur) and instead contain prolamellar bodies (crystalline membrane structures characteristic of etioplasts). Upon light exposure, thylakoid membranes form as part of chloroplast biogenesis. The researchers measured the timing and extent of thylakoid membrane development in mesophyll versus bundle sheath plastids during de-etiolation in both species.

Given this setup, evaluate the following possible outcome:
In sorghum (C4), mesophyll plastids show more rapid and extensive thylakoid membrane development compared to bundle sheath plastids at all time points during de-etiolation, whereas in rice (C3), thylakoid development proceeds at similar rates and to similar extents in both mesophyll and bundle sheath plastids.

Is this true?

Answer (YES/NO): NO